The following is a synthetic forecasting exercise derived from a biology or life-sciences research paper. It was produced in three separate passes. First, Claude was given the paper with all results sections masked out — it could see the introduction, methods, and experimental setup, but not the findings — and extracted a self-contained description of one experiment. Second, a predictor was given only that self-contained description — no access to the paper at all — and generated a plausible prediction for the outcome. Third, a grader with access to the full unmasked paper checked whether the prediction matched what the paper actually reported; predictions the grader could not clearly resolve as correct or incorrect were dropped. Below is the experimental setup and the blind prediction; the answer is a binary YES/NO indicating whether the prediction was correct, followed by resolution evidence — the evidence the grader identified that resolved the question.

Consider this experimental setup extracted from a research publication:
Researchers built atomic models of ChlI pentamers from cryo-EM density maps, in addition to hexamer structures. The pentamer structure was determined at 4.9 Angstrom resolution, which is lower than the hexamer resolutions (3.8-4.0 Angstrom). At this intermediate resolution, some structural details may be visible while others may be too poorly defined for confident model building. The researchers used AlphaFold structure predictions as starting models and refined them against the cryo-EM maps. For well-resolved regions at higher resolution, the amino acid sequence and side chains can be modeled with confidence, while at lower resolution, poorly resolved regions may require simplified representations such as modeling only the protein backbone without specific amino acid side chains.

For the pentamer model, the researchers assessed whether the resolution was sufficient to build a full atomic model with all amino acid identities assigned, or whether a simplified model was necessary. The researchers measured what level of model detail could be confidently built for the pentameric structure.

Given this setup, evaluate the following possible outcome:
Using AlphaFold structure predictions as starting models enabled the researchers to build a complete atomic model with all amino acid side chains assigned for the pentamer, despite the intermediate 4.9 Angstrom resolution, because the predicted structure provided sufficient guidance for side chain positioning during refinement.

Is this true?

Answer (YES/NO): NO